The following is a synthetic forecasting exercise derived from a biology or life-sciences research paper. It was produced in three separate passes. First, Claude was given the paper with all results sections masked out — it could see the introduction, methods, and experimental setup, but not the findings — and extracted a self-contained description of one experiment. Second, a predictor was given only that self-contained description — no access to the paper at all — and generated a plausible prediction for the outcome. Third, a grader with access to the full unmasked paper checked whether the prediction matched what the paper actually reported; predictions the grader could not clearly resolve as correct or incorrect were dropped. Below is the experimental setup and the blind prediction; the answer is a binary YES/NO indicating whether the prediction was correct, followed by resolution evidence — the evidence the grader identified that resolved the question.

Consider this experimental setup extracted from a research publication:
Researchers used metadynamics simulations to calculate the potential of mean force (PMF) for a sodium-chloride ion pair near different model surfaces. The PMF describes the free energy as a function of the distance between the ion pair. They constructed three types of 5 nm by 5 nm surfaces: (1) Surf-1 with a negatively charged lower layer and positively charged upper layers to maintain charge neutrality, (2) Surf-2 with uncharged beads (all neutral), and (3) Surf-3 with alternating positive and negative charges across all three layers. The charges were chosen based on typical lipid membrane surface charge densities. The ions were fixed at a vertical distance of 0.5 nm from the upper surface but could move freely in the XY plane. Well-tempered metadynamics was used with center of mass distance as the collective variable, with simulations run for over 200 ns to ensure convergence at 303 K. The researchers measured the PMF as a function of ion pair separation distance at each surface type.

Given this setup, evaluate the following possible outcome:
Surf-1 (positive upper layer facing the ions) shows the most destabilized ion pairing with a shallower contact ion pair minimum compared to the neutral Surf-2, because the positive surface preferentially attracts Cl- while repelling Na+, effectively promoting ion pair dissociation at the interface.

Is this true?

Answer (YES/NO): NO